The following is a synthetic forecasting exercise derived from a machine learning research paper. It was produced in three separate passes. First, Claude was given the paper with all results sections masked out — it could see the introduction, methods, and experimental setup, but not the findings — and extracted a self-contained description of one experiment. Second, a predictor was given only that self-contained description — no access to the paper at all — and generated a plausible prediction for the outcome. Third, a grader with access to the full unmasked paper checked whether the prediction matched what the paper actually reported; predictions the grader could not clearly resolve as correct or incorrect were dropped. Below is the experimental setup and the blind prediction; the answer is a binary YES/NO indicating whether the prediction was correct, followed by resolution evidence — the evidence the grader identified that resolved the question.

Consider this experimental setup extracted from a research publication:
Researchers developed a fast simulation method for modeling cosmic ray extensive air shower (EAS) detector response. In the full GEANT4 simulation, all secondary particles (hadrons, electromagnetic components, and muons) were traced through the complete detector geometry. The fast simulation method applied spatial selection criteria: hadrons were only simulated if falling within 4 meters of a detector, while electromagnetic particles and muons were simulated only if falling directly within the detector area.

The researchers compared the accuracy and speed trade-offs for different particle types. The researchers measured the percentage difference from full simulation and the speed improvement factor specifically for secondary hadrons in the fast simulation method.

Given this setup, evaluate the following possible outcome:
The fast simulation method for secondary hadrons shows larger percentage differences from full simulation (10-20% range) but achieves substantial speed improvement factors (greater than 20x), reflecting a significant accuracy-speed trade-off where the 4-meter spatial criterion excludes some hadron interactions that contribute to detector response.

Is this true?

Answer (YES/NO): NO